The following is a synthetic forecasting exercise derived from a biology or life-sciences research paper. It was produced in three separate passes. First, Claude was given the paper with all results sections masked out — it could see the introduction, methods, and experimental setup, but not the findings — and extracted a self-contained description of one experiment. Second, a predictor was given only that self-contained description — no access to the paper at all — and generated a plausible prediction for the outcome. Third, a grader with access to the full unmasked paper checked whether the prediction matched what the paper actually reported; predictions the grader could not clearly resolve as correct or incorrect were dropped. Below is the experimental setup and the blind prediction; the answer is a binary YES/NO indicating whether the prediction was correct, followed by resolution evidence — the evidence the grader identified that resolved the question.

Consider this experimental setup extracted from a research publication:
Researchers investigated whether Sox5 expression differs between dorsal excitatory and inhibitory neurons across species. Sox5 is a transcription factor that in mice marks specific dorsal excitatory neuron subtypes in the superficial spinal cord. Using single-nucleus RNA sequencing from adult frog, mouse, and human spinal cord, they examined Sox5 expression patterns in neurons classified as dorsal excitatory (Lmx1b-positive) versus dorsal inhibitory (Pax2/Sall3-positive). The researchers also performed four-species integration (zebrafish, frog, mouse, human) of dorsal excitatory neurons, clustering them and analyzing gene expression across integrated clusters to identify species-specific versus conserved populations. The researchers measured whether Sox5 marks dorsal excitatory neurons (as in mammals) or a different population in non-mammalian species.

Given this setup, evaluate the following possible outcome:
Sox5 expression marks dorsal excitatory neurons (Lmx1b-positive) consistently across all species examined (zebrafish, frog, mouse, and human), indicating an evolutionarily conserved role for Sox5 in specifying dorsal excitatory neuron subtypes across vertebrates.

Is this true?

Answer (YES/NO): NO